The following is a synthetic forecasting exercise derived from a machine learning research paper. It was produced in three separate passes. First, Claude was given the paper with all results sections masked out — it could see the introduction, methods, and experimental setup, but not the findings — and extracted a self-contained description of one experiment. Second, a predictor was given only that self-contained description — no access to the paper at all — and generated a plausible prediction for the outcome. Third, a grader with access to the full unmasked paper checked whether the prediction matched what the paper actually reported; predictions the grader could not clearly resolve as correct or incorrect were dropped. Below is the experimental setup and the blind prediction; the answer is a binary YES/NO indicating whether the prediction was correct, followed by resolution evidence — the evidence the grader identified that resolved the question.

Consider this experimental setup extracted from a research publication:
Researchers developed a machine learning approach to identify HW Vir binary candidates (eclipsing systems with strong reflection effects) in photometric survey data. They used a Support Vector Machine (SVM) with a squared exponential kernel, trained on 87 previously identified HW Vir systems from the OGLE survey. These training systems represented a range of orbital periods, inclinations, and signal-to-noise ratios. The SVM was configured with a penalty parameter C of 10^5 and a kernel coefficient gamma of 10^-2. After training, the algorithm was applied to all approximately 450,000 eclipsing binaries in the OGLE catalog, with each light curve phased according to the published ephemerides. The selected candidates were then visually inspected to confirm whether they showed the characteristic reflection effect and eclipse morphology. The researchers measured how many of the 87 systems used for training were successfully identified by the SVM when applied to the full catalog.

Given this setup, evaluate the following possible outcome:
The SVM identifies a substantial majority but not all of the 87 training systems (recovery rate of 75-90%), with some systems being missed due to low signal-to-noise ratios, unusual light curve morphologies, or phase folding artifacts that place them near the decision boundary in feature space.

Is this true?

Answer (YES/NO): NO